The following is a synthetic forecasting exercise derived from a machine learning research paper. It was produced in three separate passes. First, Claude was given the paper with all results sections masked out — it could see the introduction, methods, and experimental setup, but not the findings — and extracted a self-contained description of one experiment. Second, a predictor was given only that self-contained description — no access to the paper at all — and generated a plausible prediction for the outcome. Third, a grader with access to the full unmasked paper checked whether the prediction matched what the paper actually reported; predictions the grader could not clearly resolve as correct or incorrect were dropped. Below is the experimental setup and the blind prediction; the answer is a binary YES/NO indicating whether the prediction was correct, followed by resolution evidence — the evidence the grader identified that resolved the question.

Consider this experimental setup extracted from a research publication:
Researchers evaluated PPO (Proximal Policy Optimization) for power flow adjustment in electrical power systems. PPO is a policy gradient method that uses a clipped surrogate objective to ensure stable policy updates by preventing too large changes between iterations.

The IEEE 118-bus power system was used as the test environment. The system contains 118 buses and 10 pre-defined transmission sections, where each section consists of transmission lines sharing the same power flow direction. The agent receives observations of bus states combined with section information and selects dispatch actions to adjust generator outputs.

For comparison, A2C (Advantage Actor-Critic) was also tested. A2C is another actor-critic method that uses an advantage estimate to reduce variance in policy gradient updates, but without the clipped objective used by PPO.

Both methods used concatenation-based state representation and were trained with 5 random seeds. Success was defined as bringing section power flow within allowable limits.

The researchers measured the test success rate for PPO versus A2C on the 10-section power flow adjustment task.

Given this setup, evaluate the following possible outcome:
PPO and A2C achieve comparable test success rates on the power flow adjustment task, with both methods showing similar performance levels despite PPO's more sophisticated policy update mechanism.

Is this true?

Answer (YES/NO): NO